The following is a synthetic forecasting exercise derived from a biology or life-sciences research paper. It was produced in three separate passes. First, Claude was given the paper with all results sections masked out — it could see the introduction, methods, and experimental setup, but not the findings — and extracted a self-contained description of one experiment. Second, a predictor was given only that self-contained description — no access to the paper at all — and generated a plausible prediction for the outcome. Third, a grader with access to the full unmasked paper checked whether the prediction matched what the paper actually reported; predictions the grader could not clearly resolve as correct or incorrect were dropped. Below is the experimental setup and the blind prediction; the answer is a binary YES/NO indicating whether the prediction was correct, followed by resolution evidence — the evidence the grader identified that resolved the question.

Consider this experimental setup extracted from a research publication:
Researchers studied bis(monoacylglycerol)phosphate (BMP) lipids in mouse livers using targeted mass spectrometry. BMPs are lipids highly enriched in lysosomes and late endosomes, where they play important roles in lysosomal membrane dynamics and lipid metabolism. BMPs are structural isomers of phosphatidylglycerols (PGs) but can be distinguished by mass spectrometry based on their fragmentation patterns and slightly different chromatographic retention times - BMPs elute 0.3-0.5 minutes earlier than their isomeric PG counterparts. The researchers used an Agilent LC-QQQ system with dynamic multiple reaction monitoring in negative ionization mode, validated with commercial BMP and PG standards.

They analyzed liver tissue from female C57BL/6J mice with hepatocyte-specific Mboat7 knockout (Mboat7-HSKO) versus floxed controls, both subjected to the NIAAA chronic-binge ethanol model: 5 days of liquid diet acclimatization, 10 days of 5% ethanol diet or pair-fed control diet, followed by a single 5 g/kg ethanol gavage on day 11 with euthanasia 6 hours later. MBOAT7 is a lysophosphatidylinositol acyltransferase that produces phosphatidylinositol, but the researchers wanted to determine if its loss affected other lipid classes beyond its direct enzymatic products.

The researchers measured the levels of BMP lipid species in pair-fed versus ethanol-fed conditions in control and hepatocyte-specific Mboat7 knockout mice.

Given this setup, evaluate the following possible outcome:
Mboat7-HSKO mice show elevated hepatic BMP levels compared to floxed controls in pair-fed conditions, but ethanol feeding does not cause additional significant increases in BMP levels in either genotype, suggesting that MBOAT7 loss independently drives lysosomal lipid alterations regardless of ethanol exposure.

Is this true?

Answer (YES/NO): NO